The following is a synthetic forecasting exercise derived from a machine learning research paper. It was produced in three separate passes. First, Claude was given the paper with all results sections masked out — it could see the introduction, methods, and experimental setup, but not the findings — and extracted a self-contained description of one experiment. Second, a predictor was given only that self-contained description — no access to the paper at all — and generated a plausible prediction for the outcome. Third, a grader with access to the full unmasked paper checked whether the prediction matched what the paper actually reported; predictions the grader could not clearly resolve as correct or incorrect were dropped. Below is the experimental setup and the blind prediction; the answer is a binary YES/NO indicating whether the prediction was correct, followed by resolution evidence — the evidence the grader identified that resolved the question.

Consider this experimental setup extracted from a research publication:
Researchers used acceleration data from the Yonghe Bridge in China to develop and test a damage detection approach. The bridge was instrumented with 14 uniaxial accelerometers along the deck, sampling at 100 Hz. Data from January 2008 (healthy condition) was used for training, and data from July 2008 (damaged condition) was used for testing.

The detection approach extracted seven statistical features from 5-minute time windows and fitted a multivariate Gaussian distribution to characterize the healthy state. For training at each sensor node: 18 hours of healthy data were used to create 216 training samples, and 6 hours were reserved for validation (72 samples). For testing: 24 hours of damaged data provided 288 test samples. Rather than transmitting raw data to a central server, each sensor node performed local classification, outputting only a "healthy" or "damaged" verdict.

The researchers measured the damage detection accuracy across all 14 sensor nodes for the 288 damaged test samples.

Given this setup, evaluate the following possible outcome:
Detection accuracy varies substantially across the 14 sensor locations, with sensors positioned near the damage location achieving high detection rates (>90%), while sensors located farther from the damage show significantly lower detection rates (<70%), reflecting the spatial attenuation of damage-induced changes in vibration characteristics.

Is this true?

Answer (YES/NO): NO